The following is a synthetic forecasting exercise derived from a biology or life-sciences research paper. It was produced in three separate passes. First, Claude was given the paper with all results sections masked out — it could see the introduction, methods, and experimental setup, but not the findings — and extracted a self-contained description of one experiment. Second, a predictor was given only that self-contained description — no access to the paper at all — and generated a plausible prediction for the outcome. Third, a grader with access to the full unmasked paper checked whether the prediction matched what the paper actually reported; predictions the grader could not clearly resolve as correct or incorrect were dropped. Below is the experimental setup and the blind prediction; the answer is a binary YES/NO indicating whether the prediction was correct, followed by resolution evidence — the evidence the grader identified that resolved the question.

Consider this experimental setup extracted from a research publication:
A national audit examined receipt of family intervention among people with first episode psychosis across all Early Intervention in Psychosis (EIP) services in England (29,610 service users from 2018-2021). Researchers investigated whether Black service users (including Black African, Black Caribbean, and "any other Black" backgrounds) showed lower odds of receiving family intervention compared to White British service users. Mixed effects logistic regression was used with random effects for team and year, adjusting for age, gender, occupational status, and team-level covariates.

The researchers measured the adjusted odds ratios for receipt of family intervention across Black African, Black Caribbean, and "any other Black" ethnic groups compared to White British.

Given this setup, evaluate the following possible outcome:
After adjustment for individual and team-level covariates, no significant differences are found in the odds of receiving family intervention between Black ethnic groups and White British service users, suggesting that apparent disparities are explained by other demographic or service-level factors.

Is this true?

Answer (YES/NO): NO